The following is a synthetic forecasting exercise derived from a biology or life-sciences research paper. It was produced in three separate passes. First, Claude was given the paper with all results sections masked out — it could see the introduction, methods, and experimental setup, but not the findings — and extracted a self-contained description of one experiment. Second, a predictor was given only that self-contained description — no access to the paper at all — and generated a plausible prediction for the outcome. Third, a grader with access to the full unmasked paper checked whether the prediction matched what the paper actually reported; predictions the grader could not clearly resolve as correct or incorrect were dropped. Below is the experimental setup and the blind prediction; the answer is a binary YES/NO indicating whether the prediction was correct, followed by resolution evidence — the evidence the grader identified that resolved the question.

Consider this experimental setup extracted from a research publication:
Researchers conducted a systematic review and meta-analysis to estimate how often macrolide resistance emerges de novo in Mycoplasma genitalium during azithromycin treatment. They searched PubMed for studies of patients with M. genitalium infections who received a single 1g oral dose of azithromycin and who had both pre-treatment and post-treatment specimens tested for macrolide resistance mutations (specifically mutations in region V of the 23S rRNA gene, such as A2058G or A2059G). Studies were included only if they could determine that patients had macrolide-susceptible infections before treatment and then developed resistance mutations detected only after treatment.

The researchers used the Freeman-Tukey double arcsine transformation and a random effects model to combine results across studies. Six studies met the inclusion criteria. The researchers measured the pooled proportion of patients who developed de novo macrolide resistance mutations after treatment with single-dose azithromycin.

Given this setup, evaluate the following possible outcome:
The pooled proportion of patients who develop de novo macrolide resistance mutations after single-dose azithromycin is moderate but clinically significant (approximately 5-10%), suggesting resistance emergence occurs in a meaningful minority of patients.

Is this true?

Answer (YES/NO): NO